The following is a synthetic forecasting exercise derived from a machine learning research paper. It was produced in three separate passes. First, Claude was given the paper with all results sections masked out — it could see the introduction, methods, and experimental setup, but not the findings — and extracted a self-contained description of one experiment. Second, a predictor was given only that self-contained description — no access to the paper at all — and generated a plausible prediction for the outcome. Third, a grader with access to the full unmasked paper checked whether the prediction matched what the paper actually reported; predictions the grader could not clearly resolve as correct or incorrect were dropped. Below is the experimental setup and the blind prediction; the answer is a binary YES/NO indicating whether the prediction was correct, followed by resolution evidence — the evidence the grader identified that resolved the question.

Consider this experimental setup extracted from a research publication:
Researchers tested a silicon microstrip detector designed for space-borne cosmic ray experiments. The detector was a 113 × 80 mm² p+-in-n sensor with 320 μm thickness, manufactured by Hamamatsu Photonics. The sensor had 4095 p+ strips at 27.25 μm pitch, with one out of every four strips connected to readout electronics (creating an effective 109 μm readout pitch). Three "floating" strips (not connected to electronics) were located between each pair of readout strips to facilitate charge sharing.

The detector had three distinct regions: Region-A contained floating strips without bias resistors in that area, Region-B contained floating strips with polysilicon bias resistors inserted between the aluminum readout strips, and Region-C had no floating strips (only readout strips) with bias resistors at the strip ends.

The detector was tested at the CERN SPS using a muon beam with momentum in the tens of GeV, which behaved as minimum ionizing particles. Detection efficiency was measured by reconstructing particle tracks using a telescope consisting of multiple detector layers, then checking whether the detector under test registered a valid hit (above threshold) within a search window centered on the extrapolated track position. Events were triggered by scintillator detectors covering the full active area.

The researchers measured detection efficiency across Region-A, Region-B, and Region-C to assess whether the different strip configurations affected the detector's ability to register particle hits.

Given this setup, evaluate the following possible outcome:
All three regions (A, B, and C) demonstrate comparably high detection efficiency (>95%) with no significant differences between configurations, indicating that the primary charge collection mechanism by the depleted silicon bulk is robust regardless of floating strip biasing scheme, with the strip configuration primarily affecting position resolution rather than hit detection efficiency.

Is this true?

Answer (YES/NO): YES